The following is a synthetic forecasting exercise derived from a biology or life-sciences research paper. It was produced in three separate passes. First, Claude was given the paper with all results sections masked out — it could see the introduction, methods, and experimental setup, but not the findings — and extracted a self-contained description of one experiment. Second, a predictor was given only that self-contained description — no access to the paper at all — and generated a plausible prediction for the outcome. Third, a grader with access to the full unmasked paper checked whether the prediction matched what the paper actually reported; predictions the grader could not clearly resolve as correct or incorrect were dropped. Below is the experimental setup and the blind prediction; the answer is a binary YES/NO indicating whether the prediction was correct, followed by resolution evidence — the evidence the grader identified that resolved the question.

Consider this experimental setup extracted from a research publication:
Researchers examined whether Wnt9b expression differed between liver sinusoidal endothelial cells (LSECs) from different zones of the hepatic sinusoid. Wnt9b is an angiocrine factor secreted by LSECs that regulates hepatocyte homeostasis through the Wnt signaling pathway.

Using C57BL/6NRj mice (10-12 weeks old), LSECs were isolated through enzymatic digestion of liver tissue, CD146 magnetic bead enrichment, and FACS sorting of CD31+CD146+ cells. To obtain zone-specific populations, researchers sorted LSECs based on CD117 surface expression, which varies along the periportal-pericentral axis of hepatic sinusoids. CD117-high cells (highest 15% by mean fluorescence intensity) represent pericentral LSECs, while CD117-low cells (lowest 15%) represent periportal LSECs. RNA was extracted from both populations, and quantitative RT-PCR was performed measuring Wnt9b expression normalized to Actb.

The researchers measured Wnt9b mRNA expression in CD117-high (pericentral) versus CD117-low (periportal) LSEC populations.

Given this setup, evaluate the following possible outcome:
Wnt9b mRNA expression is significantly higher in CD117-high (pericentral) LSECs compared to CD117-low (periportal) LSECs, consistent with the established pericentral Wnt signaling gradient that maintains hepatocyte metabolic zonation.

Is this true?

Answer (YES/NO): YES